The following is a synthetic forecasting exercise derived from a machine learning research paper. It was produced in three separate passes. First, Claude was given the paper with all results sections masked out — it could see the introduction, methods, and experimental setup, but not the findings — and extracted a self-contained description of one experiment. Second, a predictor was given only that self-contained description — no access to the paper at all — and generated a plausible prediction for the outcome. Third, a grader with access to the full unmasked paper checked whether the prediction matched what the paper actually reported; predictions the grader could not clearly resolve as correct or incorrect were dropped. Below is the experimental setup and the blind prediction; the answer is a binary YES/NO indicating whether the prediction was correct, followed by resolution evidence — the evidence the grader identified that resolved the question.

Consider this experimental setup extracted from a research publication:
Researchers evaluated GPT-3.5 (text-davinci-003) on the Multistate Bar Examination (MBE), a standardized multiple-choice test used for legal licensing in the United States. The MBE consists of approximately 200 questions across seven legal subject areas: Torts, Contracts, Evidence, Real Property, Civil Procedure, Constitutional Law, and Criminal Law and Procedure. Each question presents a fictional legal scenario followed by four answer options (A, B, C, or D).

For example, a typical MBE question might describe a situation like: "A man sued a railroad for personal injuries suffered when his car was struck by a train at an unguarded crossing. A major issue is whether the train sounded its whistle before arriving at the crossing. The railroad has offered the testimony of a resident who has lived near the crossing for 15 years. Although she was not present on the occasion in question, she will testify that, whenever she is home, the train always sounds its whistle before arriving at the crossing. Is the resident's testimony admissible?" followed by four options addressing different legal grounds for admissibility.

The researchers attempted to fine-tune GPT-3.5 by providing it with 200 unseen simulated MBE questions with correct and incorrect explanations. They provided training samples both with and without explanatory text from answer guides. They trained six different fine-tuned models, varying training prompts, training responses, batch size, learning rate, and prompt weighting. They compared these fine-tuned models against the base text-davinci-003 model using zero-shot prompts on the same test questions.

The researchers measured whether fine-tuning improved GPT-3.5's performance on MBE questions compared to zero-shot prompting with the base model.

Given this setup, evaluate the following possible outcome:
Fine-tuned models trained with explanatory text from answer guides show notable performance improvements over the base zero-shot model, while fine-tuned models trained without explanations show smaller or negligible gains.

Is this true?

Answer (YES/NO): NO